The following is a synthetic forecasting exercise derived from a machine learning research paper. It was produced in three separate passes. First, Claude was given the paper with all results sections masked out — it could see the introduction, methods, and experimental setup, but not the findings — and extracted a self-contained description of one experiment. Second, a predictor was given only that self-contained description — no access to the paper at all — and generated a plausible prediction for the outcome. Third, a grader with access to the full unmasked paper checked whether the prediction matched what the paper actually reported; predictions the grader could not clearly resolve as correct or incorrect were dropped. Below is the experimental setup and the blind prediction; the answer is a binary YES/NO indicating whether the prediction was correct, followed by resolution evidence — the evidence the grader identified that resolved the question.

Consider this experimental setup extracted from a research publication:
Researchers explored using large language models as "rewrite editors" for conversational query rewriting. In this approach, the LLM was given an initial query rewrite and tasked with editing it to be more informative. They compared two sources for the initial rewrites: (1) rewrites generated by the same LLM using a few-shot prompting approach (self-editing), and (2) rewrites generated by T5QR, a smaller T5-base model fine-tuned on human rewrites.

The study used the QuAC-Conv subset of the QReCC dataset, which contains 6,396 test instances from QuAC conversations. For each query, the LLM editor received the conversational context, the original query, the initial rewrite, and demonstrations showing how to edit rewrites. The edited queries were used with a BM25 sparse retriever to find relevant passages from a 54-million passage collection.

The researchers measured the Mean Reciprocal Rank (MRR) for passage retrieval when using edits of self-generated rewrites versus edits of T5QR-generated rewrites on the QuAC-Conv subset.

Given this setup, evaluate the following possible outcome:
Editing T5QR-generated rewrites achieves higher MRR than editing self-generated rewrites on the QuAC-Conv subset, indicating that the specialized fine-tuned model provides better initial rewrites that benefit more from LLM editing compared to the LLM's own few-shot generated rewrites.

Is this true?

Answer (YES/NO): NO